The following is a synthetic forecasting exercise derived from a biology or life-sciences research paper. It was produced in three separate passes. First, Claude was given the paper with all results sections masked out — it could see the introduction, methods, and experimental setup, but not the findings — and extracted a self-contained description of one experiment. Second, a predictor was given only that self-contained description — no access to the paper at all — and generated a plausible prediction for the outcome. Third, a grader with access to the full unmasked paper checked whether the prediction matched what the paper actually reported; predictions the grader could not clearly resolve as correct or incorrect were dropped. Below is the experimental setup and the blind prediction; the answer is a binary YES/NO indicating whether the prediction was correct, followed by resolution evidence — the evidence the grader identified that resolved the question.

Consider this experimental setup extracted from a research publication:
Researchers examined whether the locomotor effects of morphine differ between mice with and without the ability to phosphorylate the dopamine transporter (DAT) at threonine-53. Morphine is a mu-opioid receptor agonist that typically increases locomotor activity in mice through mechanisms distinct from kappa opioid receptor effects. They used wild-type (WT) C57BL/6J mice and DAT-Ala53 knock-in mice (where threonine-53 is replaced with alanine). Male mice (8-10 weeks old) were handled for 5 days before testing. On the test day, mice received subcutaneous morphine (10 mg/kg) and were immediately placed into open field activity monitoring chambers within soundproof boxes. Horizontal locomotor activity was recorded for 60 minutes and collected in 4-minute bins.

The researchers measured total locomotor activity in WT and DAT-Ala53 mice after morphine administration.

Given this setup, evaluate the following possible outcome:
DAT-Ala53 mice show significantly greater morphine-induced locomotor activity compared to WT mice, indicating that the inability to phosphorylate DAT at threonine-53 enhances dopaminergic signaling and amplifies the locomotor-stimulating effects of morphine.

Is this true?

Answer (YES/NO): YES